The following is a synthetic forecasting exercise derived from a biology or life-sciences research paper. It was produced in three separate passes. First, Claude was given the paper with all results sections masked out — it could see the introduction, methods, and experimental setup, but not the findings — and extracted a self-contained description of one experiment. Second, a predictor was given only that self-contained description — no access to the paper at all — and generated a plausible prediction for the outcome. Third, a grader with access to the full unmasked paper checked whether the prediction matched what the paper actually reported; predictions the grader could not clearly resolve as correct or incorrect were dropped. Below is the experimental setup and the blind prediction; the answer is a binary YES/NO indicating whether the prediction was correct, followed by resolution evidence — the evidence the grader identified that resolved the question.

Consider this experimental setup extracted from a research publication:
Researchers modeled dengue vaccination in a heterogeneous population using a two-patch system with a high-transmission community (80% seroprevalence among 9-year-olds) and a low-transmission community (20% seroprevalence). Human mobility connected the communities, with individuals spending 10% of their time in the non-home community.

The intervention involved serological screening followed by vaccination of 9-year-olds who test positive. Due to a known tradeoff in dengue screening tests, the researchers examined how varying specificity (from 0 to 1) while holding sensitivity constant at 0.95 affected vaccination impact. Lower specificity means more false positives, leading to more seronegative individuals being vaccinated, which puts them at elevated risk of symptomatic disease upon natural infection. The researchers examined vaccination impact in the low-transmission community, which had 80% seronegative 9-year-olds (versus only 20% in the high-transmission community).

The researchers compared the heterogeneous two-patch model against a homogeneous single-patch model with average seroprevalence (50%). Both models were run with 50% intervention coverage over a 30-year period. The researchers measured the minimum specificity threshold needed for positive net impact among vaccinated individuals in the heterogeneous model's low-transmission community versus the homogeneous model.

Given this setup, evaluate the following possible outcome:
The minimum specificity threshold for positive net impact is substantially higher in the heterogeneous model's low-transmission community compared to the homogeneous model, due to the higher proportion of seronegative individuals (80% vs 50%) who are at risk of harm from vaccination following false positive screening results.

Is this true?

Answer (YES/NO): YES